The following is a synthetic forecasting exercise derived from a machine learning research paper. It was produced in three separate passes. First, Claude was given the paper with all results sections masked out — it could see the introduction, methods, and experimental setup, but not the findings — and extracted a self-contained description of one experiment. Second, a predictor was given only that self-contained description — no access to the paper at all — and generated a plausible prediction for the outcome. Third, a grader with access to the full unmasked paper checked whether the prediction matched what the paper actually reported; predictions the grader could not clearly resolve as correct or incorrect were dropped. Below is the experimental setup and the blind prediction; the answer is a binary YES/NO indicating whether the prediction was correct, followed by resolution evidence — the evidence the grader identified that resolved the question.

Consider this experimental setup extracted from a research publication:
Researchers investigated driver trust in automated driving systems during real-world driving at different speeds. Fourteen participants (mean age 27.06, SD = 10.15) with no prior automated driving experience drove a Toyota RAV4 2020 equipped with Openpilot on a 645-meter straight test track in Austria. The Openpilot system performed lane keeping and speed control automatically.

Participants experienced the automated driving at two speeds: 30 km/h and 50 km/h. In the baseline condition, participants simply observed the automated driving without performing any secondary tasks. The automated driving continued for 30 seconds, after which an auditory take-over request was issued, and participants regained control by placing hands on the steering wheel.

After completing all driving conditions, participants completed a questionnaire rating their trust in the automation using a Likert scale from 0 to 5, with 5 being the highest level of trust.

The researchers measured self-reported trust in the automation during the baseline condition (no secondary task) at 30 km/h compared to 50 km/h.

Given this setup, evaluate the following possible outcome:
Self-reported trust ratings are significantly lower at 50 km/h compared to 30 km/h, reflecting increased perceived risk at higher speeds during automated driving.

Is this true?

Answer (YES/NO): NO